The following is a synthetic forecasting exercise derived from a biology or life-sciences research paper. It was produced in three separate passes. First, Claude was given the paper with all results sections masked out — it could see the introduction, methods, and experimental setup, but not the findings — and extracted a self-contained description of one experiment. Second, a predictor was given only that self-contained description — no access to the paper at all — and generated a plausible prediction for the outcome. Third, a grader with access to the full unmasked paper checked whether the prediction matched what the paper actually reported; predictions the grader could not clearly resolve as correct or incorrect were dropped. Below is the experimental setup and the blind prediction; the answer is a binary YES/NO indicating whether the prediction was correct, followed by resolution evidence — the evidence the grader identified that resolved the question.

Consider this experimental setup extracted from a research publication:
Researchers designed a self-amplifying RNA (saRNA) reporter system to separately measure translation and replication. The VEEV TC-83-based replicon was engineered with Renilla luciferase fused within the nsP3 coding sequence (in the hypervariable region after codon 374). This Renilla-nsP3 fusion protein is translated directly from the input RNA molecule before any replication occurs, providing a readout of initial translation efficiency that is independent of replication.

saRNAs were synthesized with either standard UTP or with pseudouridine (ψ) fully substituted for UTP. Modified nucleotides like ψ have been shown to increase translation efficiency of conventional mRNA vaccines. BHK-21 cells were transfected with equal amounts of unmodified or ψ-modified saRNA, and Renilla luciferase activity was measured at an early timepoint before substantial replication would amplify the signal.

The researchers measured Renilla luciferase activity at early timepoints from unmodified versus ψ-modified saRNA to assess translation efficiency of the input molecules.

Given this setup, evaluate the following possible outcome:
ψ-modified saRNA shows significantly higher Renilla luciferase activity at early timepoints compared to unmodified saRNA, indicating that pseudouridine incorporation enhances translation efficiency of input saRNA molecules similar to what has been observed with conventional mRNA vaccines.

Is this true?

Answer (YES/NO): NO